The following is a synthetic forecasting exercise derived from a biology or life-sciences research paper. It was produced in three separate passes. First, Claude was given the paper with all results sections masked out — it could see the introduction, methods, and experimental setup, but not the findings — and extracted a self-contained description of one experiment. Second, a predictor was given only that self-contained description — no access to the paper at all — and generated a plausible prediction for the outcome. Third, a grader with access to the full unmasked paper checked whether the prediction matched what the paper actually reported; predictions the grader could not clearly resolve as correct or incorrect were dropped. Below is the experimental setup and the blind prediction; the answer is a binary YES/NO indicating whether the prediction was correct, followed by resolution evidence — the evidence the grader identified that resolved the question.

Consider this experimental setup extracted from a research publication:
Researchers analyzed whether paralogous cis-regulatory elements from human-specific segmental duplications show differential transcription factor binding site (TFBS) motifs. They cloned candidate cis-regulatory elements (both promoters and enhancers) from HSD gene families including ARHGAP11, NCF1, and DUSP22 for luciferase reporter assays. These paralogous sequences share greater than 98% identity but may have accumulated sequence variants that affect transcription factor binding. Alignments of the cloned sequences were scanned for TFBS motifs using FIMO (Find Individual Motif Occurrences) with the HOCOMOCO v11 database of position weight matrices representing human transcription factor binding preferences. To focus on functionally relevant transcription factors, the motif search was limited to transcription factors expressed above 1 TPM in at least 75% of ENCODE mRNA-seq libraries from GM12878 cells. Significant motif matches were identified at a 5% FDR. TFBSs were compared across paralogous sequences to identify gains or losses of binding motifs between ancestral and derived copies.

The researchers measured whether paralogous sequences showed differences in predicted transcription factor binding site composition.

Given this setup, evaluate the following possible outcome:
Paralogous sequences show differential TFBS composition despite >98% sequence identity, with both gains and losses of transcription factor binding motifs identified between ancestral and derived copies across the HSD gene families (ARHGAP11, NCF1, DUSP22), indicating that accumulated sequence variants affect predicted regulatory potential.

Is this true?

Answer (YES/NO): YES